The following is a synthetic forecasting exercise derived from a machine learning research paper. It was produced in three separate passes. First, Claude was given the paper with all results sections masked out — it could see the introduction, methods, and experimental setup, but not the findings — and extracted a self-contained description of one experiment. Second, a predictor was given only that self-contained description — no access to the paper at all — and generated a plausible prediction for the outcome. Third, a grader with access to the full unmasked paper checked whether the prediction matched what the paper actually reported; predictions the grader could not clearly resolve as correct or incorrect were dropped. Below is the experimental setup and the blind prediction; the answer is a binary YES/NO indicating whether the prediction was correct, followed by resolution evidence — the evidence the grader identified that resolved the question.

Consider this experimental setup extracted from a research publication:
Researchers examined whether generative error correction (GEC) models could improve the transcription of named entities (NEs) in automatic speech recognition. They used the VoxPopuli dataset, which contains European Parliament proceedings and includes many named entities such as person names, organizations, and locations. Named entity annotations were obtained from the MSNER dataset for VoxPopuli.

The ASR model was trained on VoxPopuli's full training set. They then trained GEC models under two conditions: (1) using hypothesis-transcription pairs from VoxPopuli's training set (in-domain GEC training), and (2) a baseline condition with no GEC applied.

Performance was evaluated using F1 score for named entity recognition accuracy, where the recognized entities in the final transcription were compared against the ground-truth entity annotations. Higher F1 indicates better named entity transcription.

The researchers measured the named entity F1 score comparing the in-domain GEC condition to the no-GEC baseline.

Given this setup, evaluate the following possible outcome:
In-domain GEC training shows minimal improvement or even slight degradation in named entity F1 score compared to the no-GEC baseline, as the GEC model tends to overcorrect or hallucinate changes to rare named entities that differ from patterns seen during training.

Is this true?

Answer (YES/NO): NO